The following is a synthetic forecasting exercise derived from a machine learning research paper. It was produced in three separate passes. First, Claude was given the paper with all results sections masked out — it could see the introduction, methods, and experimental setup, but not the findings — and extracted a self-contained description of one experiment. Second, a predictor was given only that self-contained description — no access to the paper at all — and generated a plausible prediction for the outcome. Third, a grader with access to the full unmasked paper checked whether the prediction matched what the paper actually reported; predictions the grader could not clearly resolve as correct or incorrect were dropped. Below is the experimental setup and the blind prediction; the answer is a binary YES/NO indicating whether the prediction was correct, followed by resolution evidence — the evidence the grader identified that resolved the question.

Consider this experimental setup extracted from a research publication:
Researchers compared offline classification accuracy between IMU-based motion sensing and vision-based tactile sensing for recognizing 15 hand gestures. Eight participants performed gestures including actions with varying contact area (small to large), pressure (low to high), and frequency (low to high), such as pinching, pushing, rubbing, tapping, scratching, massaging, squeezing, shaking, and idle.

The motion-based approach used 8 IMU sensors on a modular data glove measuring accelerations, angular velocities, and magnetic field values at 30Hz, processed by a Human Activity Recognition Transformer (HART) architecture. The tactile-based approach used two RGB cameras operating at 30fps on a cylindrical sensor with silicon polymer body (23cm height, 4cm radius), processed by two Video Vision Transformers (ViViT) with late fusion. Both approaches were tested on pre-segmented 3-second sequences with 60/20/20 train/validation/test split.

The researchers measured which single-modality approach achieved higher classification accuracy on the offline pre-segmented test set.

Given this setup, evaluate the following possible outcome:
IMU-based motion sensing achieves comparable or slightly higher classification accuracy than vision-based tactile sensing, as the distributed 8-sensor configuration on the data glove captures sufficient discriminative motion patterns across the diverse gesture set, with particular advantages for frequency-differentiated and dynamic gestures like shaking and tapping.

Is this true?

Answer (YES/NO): YES